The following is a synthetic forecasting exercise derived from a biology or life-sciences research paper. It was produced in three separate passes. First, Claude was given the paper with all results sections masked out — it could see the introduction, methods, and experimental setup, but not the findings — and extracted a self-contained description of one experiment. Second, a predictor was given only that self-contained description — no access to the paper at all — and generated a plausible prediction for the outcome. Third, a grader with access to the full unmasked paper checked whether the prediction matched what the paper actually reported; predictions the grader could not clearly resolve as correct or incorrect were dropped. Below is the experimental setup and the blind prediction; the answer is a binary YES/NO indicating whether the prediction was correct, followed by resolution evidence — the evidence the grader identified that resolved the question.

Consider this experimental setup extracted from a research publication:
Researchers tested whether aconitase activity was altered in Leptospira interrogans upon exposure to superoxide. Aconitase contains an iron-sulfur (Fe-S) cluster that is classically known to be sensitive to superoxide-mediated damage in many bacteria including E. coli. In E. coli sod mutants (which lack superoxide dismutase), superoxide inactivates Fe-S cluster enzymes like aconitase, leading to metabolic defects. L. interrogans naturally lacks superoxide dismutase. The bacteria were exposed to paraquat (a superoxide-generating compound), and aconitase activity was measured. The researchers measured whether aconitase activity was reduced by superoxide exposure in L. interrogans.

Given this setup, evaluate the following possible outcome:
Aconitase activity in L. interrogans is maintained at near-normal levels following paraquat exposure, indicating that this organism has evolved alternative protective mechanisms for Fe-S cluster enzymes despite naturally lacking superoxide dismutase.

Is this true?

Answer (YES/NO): YES